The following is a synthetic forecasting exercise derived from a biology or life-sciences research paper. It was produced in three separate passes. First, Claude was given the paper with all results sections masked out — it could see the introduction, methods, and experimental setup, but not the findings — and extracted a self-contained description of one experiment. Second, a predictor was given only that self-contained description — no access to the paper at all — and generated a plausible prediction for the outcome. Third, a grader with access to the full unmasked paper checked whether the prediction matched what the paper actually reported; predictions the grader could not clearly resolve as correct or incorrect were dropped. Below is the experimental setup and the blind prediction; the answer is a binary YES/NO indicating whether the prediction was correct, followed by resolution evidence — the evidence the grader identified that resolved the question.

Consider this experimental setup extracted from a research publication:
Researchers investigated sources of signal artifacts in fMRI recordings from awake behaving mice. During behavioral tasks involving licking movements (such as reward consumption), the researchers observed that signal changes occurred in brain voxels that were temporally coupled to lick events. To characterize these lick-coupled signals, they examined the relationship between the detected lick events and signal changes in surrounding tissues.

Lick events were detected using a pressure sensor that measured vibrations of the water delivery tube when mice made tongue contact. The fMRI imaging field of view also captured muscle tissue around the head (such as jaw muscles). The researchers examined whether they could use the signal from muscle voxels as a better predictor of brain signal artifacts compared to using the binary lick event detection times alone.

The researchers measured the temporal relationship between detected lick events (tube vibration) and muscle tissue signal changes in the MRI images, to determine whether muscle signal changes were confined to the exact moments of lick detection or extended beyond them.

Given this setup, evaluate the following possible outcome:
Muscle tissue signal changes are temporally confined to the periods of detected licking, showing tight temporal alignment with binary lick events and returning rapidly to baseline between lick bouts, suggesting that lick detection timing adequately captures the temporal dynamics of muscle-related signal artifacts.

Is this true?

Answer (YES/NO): NO